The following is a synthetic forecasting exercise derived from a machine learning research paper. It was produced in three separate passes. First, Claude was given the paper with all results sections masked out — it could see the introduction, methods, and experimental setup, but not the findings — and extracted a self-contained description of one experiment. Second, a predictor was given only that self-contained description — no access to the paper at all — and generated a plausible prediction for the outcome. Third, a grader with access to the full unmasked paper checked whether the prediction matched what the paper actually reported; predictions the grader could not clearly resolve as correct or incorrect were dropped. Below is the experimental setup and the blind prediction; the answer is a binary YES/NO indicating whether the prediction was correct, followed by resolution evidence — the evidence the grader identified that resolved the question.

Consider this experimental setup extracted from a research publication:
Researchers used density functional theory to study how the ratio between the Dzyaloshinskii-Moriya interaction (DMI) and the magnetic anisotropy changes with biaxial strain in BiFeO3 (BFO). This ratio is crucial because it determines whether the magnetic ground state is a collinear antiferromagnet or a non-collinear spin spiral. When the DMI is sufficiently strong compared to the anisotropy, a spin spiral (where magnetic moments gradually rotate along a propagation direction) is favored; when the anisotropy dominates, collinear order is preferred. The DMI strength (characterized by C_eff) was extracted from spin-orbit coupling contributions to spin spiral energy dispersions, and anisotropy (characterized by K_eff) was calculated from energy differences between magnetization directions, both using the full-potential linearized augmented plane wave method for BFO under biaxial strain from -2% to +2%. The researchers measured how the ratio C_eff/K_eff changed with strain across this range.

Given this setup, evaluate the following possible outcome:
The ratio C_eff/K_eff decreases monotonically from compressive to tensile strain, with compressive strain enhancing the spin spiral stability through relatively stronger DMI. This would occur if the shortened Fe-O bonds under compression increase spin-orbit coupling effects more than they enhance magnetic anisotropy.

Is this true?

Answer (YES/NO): NO